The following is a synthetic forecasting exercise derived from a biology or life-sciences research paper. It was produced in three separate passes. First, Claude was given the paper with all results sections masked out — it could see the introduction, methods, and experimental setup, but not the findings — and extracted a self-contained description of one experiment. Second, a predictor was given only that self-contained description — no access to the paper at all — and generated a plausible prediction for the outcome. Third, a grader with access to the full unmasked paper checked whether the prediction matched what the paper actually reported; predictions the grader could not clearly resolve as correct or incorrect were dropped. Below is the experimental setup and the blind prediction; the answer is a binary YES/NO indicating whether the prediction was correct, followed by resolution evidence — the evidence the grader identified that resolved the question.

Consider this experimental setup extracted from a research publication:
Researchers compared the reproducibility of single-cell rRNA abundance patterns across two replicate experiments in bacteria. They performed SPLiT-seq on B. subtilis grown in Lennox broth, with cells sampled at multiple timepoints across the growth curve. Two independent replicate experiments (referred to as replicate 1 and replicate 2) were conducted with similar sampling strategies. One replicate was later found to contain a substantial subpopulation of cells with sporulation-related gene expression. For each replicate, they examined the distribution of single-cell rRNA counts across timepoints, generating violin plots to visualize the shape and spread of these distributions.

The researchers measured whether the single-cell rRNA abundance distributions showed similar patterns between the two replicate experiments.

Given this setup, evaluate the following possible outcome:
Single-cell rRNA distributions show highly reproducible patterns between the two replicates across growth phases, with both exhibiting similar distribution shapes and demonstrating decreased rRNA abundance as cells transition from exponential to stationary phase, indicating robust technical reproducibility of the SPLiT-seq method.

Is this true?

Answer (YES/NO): NO